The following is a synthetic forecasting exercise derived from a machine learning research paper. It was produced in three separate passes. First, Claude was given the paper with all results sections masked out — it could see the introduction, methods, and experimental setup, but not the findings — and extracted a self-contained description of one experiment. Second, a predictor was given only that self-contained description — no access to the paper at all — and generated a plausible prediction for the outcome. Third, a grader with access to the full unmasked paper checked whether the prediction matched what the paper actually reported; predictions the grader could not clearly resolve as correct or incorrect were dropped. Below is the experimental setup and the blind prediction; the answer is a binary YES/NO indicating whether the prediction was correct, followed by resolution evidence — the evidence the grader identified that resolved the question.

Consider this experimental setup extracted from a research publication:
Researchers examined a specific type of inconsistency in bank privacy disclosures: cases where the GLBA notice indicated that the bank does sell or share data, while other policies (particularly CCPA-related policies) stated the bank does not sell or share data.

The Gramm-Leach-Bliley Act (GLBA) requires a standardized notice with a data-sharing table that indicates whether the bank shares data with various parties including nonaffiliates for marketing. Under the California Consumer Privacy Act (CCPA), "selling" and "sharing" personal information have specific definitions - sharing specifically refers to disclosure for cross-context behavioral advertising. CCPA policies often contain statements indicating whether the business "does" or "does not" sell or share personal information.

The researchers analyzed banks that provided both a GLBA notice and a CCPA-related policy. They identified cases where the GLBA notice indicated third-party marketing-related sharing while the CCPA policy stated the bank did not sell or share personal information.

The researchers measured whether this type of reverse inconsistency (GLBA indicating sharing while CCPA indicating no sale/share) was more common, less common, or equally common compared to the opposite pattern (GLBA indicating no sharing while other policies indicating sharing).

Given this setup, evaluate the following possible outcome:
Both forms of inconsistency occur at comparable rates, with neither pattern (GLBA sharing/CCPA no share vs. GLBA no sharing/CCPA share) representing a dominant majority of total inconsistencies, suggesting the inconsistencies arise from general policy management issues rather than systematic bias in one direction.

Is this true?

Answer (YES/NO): NO